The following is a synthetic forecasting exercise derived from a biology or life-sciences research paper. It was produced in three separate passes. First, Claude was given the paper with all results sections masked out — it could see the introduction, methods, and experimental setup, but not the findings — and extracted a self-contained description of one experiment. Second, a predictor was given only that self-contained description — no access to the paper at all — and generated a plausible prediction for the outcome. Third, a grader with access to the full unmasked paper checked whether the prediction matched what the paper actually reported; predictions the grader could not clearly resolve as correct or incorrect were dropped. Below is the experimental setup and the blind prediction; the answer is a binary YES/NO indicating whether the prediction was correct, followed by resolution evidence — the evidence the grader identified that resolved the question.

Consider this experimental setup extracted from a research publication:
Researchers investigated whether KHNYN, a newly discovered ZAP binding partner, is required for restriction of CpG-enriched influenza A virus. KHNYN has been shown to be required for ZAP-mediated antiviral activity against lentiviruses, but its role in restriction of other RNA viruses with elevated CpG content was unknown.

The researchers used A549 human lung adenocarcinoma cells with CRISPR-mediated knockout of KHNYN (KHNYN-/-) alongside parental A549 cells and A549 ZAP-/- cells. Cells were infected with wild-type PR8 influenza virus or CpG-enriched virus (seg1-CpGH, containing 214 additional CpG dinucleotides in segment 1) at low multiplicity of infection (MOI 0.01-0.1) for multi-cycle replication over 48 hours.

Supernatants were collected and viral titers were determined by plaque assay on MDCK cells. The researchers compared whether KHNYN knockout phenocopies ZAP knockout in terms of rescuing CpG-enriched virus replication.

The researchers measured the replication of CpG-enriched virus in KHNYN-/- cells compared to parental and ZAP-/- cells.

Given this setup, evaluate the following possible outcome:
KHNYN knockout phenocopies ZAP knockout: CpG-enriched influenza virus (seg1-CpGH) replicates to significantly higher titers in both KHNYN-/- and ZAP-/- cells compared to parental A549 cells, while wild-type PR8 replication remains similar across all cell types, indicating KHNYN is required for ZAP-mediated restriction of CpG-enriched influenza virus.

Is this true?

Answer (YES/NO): NO